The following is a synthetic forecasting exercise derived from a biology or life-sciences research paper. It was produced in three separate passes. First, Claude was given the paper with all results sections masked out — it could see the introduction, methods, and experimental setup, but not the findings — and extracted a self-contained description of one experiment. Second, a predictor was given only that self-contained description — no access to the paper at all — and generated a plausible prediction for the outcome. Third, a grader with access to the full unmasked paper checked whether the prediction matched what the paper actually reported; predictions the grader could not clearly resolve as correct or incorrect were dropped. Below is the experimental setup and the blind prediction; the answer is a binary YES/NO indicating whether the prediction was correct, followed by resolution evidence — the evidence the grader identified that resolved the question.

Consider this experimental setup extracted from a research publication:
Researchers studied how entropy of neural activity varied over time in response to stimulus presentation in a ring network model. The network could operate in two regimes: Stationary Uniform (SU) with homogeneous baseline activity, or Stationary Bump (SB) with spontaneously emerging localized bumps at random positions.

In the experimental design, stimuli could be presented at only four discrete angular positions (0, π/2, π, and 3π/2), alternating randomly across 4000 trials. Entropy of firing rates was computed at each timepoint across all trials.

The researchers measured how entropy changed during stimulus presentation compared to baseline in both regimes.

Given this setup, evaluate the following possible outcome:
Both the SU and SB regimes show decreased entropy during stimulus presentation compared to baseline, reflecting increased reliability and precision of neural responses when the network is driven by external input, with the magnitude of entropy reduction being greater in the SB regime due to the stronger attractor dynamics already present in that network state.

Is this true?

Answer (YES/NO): NO